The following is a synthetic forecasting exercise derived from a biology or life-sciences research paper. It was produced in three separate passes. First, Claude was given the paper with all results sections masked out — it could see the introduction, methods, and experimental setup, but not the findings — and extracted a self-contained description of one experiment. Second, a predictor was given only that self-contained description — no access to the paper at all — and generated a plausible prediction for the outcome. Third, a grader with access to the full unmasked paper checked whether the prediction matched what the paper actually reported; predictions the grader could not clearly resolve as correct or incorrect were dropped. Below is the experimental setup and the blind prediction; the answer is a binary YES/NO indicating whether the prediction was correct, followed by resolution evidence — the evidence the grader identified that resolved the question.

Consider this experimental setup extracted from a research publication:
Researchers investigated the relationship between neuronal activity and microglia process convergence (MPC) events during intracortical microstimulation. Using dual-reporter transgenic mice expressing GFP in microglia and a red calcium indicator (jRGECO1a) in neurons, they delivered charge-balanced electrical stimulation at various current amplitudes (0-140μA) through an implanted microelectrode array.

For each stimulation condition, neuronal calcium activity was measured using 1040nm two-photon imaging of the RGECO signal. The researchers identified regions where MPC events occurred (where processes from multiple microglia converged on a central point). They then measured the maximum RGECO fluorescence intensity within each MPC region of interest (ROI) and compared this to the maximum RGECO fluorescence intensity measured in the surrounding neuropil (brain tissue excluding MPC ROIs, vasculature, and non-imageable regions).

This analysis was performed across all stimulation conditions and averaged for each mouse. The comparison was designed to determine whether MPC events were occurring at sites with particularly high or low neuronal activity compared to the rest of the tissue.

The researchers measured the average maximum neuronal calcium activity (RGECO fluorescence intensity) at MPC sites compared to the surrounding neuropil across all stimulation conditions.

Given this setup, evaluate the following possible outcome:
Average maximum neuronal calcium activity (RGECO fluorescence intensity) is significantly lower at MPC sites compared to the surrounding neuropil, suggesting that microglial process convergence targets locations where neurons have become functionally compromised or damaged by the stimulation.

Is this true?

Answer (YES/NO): NO